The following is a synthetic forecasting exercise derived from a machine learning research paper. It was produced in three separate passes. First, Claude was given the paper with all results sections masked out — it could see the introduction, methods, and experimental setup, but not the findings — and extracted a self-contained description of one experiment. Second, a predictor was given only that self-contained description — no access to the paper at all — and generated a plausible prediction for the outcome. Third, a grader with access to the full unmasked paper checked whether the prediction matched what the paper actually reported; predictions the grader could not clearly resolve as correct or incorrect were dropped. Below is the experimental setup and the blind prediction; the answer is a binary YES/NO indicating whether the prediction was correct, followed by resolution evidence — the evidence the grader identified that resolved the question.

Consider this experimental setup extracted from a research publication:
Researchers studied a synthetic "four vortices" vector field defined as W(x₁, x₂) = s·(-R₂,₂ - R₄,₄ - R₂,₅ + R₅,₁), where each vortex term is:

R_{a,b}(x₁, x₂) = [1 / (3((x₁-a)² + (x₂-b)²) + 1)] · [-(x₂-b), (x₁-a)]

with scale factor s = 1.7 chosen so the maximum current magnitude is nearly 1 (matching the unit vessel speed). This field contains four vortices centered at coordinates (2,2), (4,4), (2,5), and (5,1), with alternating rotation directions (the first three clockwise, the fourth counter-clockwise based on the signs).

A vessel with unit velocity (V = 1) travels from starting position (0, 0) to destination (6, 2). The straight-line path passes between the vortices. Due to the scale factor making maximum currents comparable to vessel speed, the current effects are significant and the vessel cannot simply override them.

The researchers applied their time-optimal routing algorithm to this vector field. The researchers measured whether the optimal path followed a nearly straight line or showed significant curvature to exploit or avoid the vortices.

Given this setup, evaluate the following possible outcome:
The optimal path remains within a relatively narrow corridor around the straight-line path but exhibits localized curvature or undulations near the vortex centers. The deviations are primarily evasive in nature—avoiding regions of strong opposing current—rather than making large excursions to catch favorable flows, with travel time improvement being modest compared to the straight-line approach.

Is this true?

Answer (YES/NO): NO